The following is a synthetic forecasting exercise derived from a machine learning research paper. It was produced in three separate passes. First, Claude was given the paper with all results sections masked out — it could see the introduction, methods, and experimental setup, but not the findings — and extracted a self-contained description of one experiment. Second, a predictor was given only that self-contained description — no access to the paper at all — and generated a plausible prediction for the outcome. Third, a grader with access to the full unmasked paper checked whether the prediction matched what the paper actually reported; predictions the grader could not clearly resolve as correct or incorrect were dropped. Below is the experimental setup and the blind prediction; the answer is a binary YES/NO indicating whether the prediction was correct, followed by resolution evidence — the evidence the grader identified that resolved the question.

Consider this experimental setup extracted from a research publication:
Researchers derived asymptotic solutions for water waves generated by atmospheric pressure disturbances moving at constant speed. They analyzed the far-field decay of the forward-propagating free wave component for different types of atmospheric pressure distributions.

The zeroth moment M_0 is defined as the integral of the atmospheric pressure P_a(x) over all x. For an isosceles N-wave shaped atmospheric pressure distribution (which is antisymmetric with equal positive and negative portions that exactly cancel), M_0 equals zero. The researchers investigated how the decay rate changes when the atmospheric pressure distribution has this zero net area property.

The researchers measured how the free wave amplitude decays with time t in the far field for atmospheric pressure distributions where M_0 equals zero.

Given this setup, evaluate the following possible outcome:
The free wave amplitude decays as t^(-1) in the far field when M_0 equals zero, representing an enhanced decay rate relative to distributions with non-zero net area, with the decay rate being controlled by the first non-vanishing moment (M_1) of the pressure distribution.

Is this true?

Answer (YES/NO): NO